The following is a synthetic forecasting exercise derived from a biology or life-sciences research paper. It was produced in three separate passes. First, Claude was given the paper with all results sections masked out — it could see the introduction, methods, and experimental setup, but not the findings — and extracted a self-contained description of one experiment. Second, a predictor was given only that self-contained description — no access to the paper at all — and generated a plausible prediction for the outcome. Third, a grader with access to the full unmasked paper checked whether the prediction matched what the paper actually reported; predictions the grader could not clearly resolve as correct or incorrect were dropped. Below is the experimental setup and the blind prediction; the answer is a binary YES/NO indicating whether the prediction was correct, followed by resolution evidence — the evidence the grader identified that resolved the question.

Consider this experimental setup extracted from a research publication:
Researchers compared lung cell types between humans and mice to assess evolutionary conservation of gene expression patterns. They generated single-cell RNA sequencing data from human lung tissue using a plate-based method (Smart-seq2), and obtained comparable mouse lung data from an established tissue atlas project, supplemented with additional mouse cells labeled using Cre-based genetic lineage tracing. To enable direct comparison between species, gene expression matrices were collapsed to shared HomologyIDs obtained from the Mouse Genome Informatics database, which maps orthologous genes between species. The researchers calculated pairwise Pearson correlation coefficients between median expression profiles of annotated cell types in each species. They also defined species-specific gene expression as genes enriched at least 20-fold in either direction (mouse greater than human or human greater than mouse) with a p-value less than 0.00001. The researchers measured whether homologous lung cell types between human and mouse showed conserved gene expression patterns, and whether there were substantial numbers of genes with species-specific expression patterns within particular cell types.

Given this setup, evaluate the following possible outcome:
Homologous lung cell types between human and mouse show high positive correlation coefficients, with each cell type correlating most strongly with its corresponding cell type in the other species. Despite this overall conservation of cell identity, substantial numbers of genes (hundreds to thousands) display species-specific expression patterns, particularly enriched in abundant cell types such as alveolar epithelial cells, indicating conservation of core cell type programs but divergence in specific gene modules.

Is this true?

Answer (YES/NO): NO